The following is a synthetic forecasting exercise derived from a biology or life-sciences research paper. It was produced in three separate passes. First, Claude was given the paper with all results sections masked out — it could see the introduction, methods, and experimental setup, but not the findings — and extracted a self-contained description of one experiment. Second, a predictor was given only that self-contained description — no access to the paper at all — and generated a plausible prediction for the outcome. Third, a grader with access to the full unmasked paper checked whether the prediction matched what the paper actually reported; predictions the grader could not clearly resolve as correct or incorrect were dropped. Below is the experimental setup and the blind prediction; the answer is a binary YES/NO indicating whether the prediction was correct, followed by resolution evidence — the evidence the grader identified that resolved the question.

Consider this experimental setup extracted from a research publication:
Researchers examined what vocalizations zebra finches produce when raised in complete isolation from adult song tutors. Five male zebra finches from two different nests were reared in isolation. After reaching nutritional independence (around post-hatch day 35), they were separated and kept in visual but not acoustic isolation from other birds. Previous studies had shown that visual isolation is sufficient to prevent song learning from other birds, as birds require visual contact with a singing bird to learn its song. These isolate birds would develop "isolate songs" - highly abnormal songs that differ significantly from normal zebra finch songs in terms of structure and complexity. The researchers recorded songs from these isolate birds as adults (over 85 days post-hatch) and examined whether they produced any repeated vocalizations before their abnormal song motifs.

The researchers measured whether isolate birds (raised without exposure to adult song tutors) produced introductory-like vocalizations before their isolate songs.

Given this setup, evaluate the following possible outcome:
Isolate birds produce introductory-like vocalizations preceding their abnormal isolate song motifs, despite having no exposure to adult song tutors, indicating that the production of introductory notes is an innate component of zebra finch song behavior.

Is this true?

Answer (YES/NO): YES